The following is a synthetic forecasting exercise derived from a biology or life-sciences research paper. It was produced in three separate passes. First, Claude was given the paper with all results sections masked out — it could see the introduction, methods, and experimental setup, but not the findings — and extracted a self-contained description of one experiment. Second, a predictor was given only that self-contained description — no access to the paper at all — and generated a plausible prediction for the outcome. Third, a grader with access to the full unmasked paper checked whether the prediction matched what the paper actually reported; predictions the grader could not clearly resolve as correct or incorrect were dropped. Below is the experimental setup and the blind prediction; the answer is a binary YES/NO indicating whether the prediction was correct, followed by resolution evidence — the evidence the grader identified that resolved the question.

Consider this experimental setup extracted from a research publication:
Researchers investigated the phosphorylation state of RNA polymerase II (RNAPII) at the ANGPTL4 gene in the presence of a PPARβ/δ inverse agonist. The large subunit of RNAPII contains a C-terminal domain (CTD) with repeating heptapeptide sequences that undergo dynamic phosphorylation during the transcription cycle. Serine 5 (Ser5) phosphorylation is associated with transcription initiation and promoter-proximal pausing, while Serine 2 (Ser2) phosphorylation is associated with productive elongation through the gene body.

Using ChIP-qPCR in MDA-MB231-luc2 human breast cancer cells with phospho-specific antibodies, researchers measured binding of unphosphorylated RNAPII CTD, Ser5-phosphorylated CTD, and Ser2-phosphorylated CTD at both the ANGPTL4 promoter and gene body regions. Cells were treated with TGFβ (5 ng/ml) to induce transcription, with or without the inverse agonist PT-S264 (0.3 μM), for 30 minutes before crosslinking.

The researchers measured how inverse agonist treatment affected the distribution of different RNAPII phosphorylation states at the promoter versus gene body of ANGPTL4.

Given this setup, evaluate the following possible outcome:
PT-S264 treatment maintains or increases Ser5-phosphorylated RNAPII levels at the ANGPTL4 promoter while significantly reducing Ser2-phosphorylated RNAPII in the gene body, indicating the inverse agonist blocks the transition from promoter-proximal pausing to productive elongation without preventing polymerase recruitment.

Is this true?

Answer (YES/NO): NO